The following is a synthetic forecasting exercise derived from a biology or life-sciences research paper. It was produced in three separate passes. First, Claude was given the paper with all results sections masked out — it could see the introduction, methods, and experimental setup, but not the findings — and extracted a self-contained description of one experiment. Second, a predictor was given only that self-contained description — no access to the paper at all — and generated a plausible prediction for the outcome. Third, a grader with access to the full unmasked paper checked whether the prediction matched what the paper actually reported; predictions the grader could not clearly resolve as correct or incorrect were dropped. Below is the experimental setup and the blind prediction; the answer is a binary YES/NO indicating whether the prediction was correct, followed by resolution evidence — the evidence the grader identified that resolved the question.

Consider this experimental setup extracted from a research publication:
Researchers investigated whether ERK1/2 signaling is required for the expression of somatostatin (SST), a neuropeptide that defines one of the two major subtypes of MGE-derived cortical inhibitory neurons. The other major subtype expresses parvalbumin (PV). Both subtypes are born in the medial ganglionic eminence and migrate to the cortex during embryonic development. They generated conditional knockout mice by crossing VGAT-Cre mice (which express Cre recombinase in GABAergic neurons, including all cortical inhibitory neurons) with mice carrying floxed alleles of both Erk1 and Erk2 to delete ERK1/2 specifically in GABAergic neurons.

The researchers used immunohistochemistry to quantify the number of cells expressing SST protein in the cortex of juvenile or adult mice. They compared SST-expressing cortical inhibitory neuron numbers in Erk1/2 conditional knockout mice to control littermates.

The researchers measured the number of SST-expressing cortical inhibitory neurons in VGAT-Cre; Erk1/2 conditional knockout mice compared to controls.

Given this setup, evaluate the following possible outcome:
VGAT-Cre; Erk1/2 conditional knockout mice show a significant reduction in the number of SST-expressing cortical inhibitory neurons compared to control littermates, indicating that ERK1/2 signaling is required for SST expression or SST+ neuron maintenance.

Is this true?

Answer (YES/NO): YES